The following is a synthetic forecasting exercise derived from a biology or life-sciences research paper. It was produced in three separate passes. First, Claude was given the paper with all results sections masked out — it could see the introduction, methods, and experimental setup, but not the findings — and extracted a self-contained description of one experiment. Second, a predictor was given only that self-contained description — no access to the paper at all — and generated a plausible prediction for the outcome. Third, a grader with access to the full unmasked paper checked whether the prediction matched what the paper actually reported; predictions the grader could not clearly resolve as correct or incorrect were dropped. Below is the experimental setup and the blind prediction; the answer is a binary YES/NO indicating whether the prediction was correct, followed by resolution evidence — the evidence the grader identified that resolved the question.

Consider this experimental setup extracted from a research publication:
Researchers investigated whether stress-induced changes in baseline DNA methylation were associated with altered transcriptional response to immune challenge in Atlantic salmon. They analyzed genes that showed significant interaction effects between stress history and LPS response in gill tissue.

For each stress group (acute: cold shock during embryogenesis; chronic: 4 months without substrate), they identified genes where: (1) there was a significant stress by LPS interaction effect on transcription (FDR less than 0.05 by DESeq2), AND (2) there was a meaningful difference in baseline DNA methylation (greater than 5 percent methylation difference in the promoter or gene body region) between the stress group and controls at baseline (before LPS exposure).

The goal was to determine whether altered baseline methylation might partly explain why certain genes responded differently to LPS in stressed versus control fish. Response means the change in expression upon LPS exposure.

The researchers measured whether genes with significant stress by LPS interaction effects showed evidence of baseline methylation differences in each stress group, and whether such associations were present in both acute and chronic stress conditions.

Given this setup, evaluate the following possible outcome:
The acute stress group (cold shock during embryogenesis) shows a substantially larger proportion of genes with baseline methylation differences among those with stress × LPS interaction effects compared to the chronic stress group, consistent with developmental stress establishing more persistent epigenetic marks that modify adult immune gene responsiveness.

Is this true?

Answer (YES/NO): NO